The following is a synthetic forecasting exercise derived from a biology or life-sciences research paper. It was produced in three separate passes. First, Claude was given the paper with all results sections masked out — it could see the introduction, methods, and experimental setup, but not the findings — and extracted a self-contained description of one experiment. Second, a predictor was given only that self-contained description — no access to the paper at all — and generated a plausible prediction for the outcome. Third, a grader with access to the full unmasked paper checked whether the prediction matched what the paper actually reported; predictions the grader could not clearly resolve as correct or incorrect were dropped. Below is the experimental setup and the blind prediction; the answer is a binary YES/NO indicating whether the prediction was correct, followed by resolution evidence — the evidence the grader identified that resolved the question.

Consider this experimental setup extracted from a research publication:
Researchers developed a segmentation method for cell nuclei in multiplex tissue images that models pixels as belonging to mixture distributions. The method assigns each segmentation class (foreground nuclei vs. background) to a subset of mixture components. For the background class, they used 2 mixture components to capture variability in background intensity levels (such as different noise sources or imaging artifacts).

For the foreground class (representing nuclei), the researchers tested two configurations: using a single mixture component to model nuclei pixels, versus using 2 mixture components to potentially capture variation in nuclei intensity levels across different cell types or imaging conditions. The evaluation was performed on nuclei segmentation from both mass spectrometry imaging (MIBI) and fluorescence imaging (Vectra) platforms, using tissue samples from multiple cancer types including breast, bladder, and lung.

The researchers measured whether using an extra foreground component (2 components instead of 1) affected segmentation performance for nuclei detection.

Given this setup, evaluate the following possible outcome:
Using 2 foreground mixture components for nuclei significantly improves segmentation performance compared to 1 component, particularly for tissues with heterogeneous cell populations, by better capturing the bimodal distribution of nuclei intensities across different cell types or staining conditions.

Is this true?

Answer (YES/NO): NO